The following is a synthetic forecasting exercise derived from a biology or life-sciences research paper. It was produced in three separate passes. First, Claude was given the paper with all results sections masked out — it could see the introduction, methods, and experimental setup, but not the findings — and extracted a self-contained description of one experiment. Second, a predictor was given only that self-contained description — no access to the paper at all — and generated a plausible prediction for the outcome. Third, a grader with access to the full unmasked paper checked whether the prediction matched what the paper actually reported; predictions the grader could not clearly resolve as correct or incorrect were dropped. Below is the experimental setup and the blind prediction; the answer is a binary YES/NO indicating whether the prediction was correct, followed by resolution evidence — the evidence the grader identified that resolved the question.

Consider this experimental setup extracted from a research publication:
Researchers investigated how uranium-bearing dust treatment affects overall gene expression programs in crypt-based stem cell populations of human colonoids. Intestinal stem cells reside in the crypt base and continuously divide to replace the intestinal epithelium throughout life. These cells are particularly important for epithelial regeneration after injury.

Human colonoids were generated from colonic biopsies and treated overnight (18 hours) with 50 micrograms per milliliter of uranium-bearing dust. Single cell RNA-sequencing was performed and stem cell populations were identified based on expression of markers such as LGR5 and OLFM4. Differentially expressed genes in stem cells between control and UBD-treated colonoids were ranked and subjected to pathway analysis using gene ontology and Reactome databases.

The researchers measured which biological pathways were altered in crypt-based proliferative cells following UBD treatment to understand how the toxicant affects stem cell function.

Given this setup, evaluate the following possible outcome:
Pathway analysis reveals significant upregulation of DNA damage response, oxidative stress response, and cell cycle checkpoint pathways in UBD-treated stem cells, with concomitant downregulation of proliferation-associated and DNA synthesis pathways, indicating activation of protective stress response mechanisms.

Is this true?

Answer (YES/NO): NO